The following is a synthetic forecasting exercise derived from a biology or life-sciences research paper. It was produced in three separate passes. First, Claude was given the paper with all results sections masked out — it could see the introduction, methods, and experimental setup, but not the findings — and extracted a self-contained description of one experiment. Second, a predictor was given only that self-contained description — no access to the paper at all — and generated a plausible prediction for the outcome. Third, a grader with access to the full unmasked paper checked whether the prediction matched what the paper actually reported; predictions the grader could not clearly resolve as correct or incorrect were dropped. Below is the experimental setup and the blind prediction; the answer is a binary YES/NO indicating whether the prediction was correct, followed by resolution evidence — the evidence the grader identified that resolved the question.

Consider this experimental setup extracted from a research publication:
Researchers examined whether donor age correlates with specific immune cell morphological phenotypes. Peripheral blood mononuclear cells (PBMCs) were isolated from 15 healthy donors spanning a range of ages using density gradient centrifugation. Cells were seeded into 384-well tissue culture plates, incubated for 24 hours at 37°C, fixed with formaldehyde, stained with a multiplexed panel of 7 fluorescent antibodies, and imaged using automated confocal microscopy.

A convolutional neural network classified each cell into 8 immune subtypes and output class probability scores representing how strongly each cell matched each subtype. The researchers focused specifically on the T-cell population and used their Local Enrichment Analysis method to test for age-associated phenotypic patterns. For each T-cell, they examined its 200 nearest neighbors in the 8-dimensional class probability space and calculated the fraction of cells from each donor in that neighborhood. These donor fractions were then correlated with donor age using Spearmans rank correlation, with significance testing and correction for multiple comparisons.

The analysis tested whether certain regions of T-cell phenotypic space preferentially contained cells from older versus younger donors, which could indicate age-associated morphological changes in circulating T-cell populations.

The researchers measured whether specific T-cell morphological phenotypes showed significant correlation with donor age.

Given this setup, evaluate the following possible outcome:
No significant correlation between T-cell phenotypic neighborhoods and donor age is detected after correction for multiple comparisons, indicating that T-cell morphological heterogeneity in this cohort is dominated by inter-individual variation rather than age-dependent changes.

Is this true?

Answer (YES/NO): NO